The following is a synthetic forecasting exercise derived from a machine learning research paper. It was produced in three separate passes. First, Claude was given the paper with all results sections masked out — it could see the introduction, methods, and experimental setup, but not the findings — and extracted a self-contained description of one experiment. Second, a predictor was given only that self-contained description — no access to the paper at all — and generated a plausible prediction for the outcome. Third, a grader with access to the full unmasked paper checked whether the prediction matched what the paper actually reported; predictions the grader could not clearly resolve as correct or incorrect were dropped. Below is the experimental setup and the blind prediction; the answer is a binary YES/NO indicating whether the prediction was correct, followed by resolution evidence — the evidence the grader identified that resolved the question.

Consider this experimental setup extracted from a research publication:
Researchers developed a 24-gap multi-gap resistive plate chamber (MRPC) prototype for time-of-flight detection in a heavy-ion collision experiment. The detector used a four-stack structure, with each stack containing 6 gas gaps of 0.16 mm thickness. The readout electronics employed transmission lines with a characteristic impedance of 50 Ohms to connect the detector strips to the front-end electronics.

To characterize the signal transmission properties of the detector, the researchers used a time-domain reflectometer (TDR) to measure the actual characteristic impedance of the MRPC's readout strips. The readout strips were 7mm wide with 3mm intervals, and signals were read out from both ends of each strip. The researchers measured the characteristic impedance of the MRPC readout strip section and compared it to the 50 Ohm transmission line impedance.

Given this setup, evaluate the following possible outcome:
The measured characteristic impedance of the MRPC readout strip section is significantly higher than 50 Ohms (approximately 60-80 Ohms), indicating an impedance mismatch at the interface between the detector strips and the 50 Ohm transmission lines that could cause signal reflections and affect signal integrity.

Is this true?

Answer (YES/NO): NO